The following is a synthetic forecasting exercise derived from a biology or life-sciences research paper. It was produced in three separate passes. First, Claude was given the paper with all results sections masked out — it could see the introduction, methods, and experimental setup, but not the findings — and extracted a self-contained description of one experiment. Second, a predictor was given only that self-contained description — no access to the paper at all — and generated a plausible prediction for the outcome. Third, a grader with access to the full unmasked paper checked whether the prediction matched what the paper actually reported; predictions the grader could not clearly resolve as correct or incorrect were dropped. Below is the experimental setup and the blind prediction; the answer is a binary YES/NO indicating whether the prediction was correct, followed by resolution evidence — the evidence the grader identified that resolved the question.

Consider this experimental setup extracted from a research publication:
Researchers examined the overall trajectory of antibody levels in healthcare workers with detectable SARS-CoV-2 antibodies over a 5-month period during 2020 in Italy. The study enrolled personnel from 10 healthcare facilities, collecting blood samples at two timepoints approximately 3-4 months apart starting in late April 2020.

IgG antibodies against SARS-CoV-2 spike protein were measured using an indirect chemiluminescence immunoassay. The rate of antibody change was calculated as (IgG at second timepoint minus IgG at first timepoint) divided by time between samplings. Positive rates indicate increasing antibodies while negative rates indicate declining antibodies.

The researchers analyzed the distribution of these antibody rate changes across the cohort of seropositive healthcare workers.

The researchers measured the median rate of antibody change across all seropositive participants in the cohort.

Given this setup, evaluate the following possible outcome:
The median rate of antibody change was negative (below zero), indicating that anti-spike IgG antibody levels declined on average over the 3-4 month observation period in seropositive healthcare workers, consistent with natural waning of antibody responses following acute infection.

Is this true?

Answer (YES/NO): NO